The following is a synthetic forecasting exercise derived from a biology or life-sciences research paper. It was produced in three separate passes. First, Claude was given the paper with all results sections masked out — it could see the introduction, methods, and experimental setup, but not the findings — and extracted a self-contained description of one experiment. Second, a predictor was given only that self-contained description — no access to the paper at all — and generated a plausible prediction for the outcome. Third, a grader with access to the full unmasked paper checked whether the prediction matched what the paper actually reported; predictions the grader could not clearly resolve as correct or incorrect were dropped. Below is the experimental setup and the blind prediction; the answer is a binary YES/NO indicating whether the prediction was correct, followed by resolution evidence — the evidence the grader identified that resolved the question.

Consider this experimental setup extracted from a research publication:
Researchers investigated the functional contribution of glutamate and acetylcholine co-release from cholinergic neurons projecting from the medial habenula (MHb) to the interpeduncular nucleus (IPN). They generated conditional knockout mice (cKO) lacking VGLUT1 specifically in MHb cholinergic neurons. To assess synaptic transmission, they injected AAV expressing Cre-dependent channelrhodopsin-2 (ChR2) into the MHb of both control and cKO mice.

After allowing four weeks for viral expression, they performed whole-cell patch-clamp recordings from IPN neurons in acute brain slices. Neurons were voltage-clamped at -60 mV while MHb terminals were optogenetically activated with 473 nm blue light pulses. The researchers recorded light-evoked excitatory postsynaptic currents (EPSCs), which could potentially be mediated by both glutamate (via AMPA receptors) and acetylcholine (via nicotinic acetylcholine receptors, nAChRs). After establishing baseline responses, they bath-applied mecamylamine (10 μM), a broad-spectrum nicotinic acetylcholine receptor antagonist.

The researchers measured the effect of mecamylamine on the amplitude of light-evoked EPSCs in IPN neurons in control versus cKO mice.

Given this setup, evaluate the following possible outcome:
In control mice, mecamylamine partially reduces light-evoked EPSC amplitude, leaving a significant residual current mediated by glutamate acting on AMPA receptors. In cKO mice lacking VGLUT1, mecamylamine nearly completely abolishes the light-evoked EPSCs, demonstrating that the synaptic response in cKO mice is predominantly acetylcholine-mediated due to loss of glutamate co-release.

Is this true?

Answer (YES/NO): NO